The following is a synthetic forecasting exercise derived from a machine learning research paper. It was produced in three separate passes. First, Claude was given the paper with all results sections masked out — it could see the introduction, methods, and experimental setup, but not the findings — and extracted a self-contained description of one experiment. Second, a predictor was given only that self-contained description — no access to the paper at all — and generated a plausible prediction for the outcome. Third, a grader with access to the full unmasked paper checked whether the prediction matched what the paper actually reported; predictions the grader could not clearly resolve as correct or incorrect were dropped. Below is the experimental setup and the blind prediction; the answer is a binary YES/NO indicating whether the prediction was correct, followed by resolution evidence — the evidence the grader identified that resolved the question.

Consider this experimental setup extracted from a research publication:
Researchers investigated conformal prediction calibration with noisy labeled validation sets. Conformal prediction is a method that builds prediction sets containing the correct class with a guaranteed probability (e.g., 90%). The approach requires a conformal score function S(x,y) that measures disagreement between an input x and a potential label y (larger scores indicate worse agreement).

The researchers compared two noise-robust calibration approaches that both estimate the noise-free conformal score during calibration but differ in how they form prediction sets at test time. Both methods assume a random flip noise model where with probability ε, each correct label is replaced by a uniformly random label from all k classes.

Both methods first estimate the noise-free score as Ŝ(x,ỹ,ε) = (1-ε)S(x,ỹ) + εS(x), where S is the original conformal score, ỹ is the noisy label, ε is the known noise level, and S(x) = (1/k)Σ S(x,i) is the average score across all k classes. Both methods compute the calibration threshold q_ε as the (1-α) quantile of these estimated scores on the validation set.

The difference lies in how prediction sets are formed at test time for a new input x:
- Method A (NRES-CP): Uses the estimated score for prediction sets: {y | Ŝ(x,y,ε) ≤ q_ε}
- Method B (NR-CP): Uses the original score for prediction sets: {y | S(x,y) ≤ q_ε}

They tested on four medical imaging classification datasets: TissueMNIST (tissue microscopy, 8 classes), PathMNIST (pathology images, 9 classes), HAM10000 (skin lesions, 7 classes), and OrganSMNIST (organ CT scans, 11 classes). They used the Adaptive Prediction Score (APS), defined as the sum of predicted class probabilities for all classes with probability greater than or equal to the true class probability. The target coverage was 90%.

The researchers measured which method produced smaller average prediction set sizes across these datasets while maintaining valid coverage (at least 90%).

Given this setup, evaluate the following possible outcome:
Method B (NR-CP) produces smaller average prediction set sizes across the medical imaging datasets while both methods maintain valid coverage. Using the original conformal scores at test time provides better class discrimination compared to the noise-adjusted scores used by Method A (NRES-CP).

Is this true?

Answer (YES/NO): YES